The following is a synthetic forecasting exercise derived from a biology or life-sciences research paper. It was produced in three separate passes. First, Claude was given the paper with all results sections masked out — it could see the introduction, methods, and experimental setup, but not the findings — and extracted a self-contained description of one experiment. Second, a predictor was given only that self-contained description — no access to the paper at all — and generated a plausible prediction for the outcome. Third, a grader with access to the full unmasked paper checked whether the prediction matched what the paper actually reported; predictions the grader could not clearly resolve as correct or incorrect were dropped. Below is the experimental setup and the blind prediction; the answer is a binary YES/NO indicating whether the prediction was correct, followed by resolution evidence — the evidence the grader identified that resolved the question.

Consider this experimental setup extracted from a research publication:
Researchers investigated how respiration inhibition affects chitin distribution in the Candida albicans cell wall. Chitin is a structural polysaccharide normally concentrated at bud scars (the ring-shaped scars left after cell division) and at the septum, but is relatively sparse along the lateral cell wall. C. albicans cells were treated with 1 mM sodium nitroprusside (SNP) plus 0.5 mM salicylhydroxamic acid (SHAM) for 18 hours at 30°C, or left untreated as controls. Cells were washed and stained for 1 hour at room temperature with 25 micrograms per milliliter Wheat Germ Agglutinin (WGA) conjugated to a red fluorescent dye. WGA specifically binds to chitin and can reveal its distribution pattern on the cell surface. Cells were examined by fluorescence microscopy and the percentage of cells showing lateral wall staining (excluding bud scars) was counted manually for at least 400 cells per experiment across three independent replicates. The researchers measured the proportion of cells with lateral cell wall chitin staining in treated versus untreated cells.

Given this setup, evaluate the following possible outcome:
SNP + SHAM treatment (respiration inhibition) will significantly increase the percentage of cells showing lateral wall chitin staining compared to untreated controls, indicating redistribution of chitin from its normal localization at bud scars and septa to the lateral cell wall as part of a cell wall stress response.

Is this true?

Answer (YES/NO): NO